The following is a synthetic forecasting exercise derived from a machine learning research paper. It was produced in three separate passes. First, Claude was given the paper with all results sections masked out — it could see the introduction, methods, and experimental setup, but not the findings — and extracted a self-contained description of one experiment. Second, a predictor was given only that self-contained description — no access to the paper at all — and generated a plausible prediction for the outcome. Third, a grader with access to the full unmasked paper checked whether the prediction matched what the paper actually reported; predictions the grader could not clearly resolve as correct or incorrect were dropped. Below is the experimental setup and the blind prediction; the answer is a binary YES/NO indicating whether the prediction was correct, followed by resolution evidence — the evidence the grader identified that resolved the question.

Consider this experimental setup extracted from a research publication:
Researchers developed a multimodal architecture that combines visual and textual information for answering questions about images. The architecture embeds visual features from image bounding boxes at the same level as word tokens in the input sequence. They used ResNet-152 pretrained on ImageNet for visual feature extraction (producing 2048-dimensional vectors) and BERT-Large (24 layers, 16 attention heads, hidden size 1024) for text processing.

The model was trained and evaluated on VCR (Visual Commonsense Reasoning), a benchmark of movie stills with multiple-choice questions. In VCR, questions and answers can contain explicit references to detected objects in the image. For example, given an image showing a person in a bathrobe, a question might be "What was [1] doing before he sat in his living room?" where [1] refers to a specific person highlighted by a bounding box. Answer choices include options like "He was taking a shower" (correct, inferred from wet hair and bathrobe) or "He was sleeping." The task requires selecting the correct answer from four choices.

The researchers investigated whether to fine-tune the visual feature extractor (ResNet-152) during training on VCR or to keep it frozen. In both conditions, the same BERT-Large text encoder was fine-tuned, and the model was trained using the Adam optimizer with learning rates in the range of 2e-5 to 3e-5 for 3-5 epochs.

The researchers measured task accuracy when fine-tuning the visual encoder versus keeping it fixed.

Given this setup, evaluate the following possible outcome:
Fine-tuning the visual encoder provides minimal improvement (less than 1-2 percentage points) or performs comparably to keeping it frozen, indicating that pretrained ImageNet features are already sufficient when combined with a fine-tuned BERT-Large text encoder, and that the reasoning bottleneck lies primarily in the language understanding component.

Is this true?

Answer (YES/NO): NO